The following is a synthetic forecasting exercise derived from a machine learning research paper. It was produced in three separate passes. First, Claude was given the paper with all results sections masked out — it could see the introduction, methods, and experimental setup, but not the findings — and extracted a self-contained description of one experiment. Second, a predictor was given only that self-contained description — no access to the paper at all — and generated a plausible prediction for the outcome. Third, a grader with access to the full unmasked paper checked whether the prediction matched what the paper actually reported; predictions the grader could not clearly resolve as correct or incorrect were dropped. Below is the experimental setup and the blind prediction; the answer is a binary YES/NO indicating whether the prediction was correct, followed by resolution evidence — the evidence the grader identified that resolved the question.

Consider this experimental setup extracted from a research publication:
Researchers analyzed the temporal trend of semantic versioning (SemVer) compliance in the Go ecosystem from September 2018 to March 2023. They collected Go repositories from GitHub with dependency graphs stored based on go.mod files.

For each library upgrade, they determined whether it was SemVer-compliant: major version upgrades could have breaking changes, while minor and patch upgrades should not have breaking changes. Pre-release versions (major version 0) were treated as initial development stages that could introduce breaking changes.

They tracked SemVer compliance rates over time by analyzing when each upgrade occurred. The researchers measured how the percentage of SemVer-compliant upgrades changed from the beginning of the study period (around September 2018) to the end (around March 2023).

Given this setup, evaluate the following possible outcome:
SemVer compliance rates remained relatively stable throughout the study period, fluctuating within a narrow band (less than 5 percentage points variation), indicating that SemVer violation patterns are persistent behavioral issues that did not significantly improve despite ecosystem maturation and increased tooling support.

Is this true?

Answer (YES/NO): NO